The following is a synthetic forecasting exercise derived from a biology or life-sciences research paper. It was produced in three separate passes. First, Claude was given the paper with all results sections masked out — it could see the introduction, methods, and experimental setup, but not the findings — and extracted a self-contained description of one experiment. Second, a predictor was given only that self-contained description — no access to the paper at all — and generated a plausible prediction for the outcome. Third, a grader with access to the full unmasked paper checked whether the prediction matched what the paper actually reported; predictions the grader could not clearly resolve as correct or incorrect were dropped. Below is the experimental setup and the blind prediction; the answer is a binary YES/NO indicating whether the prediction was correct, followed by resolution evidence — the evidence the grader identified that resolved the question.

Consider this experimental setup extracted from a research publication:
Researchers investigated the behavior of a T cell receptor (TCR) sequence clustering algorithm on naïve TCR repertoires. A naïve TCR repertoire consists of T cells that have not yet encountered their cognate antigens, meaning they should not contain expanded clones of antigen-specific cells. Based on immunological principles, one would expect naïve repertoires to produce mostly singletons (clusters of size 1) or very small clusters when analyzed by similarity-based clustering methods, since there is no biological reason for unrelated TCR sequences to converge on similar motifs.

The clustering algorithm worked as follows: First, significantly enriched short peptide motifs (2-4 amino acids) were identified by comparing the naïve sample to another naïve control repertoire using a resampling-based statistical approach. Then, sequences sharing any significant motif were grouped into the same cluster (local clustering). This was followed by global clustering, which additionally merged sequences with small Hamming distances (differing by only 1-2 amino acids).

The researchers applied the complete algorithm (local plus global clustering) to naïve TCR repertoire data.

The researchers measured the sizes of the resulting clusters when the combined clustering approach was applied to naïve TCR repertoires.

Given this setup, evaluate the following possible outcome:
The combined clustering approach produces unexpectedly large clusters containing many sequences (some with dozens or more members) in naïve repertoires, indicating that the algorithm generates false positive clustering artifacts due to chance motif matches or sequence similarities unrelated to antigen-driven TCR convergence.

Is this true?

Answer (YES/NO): YES